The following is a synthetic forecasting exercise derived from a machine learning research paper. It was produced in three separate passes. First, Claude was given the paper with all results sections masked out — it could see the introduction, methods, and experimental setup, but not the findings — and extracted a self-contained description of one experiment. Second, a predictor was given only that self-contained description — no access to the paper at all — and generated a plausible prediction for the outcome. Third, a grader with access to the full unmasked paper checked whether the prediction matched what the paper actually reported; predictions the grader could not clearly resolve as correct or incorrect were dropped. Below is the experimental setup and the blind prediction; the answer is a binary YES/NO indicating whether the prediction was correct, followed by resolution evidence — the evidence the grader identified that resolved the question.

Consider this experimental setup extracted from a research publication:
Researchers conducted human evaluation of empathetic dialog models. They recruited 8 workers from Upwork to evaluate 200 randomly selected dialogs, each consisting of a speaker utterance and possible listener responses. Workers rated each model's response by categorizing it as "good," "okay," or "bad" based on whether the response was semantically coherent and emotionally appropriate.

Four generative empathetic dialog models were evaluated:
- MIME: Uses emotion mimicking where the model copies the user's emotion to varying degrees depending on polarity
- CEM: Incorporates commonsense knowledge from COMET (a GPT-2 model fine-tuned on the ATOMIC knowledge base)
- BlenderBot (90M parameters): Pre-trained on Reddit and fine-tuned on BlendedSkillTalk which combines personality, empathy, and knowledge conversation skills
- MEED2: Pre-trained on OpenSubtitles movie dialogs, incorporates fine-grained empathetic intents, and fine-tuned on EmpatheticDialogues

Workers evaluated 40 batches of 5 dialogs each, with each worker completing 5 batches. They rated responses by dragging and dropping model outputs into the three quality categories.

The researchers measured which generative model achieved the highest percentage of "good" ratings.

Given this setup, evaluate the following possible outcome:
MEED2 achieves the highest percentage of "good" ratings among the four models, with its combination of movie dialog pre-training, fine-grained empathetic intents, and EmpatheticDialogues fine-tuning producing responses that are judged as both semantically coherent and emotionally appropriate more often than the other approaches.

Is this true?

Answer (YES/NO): YES